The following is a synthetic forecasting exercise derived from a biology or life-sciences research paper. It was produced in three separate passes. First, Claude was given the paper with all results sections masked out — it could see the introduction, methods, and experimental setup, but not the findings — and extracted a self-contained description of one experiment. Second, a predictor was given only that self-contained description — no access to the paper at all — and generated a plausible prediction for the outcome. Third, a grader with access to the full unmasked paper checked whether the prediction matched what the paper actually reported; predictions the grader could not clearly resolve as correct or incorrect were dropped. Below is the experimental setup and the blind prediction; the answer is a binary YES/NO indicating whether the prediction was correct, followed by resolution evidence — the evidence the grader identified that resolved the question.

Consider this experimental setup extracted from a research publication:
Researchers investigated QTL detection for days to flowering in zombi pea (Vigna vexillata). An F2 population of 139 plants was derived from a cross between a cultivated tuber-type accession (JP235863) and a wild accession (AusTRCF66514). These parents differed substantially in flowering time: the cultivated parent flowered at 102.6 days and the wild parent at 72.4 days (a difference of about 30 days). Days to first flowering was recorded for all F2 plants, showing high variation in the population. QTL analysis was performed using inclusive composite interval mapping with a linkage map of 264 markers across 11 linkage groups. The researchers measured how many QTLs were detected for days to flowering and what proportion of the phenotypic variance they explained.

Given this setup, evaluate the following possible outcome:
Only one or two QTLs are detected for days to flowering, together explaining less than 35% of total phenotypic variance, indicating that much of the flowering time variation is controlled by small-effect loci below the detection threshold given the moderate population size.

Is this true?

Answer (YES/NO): YES